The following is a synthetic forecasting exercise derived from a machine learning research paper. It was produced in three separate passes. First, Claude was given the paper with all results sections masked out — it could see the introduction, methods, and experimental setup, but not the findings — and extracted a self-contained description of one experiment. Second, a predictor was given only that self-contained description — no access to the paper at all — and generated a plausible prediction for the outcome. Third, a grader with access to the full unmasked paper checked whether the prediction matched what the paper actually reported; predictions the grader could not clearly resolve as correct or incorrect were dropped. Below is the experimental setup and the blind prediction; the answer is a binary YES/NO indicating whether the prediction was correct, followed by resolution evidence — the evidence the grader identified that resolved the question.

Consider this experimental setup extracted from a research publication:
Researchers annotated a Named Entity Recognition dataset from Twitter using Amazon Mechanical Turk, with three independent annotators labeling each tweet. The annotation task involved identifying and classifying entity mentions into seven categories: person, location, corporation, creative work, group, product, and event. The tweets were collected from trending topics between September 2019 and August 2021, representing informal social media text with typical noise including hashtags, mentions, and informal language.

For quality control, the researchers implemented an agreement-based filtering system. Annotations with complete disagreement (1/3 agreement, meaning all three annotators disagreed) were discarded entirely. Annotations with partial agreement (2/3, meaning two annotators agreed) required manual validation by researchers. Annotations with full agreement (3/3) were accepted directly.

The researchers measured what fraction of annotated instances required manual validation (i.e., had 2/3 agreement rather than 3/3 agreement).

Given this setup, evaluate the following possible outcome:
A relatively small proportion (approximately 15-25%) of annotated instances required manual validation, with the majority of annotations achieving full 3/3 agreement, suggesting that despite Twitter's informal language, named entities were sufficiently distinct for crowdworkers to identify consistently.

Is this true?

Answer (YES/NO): NO